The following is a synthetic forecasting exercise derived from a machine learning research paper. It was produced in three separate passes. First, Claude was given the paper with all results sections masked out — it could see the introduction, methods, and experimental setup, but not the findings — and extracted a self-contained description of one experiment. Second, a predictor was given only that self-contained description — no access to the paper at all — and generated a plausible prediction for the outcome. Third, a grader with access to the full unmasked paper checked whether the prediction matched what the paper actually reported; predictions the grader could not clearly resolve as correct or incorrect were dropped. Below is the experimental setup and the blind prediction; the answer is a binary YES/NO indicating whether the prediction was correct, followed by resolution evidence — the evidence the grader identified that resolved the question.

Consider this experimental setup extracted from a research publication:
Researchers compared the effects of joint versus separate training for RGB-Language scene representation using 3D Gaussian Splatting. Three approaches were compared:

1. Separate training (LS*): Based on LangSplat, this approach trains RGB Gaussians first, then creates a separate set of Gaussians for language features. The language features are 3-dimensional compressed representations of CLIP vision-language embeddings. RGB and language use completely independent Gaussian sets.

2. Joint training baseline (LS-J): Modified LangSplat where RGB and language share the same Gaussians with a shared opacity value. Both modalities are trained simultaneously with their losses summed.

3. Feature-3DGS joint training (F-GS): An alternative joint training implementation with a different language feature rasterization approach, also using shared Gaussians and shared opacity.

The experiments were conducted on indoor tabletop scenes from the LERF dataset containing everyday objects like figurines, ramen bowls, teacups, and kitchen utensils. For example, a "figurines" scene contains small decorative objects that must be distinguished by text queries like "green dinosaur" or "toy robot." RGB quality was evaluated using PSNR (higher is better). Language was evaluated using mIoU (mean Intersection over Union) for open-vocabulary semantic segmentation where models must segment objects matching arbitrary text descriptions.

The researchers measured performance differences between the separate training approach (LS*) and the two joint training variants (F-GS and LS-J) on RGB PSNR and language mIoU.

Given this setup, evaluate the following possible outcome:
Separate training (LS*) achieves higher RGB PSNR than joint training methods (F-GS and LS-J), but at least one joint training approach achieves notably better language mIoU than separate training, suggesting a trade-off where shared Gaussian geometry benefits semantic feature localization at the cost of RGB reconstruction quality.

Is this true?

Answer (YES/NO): NO